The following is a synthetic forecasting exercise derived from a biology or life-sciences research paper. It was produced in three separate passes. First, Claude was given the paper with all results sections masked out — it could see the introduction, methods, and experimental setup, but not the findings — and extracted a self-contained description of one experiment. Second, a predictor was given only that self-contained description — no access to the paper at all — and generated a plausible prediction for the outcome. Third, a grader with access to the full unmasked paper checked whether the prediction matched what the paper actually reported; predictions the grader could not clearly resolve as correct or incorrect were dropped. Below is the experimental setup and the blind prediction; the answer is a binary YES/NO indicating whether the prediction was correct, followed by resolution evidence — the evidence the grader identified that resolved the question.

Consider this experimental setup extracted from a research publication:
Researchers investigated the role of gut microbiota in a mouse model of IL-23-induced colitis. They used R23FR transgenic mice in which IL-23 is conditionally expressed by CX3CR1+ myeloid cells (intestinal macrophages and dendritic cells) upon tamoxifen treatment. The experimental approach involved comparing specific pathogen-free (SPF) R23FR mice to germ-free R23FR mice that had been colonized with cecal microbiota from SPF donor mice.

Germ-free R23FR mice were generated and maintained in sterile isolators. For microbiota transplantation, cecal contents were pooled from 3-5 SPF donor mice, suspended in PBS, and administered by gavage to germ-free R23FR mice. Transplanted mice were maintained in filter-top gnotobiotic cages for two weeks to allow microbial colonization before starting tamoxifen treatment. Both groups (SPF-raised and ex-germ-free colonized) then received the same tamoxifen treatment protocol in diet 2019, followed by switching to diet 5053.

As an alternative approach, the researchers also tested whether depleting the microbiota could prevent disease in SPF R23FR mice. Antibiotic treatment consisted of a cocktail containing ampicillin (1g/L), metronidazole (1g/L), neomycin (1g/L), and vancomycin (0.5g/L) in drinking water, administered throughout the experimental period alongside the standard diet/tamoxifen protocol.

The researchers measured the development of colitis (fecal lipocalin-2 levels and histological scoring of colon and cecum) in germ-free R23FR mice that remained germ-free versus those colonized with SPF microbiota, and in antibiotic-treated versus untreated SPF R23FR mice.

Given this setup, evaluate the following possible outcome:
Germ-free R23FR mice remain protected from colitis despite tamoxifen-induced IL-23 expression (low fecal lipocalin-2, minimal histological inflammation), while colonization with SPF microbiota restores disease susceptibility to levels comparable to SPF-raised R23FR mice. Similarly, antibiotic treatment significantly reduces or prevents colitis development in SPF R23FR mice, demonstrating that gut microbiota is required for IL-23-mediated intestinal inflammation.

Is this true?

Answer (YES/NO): YES